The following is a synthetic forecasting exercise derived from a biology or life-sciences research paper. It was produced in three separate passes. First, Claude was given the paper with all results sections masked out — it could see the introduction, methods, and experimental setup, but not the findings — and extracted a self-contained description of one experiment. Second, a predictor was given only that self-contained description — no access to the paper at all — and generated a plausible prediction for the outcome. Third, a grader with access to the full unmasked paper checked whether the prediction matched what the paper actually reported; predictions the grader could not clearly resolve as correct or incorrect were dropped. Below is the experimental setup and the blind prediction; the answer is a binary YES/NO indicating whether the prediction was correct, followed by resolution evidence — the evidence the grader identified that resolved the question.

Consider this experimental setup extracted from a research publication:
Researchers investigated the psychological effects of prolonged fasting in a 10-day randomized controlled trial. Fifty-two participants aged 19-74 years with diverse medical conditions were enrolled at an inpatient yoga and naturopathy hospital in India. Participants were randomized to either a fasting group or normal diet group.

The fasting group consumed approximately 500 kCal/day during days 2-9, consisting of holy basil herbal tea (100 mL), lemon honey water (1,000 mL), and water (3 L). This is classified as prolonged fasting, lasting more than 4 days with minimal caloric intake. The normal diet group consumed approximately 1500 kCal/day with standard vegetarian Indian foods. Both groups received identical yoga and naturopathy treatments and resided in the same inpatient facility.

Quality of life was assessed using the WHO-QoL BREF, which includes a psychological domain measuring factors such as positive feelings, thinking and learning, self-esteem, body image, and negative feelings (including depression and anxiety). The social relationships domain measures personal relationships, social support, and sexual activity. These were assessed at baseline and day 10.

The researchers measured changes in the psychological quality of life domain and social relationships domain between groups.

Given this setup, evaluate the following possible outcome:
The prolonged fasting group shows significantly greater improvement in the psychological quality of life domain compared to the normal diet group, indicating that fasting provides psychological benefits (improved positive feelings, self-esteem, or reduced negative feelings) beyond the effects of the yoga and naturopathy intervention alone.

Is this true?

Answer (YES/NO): YES